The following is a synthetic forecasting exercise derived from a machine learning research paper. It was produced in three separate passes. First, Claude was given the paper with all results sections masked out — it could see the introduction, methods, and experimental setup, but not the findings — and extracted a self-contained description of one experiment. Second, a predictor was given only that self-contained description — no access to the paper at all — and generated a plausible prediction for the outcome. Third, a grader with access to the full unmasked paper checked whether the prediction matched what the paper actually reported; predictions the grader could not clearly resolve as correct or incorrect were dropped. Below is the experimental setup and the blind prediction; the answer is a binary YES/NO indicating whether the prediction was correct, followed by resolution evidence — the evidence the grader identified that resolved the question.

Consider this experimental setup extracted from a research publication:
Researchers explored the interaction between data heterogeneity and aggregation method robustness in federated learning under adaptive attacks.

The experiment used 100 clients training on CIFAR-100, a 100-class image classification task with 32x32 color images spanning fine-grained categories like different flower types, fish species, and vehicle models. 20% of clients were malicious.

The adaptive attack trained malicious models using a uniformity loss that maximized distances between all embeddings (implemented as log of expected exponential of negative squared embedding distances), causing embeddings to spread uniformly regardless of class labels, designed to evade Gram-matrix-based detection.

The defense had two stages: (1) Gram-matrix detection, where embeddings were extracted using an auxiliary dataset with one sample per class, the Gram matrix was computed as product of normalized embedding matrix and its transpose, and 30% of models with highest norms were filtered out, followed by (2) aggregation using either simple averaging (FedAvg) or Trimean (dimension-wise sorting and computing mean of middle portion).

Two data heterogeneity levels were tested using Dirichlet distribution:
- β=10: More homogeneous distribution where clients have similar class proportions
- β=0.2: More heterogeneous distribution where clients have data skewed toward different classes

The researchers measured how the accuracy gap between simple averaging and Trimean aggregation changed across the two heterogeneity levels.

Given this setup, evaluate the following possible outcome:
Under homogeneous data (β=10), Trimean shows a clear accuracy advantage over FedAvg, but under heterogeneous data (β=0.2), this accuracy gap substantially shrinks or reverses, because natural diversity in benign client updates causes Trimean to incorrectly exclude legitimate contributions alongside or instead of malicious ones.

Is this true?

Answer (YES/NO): NO